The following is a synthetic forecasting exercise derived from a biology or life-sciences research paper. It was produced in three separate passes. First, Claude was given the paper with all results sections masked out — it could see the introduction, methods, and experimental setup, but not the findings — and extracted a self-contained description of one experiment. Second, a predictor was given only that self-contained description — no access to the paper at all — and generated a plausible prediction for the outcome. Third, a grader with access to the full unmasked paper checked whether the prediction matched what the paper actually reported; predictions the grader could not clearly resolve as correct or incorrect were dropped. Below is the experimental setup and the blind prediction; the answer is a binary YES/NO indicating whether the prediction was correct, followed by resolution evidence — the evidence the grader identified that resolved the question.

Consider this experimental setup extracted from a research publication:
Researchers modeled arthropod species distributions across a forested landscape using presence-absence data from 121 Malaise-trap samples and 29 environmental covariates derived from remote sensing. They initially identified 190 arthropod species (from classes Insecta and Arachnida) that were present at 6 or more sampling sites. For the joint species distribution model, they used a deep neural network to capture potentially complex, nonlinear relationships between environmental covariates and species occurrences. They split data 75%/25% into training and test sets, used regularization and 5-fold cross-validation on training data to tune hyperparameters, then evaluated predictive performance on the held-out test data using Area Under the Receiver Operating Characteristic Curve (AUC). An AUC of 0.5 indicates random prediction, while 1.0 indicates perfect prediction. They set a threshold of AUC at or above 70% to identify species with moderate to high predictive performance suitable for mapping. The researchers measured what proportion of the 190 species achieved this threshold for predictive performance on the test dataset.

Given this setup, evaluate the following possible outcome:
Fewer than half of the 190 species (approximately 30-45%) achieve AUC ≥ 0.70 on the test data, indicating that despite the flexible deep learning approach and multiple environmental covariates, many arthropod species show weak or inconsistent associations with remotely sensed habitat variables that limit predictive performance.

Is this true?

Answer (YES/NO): YES